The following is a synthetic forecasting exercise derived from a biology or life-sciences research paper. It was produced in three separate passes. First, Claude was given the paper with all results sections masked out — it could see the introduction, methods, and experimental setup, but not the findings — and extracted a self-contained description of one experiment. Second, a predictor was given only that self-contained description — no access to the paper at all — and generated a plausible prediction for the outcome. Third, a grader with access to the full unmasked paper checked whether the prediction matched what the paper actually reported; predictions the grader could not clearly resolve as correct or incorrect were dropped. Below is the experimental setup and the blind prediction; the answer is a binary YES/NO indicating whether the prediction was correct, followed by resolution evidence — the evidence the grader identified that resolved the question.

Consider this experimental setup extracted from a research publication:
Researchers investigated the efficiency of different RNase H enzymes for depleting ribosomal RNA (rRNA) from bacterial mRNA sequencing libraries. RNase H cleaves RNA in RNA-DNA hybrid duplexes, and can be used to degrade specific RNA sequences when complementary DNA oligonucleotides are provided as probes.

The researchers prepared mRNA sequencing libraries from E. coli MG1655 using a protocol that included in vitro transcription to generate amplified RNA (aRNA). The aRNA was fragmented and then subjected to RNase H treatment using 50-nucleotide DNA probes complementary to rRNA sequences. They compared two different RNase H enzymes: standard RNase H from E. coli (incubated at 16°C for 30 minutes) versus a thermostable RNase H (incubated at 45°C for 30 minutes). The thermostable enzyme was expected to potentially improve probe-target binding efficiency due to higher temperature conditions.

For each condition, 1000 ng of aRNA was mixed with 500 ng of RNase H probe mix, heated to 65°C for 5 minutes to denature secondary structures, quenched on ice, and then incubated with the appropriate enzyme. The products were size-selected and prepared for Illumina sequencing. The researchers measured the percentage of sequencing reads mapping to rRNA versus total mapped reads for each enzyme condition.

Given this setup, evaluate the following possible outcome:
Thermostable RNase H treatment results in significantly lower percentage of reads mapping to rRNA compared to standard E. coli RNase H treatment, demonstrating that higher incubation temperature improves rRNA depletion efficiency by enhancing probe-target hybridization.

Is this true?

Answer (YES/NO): NO